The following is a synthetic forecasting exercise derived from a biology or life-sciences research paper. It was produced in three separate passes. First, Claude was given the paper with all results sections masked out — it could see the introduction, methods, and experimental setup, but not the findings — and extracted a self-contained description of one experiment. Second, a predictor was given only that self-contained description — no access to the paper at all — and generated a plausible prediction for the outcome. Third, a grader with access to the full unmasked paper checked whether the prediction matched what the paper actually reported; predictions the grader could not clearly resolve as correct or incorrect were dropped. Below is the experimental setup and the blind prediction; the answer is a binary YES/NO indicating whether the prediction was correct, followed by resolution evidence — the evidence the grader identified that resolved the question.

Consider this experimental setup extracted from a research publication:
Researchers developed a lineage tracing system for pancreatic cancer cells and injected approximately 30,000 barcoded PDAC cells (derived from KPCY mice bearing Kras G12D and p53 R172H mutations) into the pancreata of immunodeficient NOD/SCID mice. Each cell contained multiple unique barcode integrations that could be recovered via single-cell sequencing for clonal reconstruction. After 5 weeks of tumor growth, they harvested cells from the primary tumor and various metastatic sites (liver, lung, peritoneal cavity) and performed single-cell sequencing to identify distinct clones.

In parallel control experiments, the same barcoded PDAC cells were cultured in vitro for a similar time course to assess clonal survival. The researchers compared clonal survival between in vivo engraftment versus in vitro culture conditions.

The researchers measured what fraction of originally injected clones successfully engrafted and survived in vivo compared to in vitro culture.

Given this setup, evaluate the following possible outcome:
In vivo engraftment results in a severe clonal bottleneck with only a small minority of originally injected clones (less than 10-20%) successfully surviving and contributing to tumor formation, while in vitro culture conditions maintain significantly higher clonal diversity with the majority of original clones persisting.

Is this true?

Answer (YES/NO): YES